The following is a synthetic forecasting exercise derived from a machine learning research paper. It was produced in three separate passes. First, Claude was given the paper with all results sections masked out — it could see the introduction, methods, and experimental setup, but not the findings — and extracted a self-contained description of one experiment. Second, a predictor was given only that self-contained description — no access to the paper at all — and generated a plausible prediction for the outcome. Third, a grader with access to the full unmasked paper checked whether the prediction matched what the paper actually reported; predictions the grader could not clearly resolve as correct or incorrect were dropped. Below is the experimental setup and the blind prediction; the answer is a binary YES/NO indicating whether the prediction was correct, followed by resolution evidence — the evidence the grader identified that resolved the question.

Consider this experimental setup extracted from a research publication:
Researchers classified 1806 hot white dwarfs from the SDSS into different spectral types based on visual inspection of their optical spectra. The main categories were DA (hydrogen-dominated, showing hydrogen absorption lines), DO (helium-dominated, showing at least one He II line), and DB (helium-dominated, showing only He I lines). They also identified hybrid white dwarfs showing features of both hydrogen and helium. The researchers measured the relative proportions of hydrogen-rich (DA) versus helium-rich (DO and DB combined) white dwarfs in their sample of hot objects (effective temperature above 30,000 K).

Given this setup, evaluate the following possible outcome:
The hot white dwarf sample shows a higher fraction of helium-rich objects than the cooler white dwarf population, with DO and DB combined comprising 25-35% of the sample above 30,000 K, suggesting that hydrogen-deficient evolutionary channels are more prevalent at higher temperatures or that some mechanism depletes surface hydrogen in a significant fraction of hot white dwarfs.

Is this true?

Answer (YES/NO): NO